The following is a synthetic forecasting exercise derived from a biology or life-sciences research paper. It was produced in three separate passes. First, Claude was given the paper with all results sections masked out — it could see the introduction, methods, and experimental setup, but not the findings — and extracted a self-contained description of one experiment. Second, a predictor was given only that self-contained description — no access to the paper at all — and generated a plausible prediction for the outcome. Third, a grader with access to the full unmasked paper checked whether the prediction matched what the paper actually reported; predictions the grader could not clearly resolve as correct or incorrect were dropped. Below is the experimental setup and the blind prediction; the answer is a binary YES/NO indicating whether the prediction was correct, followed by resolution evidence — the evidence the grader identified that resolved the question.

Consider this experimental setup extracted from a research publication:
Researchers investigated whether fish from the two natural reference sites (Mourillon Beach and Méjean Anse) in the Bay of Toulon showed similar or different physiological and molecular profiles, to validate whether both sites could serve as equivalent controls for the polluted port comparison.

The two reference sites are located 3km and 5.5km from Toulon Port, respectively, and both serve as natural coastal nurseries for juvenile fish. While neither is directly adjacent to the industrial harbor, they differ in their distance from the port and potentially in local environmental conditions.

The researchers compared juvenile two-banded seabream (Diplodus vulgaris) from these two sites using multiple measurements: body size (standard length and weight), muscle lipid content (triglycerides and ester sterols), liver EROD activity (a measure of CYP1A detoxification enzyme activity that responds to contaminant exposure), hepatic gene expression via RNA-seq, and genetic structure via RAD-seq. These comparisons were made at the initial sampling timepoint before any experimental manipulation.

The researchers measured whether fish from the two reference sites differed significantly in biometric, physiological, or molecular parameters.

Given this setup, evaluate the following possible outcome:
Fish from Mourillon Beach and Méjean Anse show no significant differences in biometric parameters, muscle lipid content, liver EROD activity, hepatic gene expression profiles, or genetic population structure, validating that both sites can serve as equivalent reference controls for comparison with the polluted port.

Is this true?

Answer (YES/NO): NO